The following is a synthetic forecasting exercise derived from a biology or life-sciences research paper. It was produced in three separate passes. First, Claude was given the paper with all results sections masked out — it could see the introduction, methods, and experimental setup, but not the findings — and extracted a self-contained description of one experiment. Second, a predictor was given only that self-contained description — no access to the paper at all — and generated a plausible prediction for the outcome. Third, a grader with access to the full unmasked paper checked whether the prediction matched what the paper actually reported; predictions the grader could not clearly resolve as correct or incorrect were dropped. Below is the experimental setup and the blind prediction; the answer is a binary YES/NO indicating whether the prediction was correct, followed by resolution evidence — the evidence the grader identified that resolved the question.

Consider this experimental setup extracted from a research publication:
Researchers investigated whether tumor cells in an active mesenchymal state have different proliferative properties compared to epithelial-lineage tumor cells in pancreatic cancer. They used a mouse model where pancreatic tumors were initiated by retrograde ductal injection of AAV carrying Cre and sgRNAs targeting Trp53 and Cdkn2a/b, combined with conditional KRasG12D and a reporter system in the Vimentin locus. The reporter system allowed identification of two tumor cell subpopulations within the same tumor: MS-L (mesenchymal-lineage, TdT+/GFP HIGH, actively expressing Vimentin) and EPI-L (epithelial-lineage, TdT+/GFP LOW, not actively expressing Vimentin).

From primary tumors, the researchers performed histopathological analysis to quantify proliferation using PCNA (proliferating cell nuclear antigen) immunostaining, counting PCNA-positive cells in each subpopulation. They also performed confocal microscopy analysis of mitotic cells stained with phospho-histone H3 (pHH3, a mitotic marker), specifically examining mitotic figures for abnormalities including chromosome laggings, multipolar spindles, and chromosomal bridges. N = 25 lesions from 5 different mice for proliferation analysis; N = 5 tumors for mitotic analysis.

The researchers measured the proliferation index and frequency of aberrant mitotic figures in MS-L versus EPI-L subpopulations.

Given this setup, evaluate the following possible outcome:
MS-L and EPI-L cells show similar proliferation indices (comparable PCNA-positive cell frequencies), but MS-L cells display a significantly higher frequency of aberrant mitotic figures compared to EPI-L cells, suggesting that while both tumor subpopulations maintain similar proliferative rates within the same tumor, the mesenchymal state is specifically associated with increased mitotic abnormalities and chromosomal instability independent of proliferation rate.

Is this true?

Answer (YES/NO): NO